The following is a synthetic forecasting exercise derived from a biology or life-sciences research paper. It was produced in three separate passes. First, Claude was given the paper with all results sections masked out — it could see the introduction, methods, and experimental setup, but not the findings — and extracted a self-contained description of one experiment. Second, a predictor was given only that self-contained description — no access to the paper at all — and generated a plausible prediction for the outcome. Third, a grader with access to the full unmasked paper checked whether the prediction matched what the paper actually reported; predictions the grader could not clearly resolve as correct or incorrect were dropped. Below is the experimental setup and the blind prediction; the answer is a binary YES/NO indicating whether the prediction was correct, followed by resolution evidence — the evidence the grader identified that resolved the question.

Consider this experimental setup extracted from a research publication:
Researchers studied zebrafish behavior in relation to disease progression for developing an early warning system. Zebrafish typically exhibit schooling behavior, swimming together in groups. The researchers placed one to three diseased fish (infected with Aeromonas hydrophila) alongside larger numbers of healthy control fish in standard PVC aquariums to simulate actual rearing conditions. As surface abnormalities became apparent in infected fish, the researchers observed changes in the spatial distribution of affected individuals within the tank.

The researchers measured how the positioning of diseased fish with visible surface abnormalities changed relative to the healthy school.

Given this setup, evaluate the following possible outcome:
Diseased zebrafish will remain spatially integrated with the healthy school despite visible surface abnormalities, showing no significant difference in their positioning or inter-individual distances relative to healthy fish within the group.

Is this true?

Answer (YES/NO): NO